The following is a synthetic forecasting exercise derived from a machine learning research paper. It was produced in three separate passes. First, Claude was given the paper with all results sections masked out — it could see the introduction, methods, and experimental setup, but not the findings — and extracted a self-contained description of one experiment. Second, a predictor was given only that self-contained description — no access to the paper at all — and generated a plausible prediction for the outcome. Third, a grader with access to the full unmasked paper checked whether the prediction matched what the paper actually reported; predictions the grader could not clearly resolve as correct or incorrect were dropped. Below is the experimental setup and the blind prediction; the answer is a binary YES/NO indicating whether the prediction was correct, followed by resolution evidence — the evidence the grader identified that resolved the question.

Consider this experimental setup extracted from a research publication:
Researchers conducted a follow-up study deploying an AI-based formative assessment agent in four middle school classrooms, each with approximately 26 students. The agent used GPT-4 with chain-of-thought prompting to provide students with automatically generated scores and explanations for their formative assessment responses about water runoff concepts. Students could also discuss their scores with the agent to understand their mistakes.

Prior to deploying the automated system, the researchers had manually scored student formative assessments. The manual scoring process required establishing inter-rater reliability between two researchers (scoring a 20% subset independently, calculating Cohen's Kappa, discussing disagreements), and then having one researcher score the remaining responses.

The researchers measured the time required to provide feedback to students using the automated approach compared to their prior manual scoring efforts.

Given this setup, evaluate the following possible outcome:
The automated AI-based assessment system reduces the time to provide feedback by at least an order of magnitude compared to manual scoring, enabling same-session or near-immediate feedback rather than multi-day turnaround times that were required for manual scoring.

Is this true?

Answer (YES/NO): YES